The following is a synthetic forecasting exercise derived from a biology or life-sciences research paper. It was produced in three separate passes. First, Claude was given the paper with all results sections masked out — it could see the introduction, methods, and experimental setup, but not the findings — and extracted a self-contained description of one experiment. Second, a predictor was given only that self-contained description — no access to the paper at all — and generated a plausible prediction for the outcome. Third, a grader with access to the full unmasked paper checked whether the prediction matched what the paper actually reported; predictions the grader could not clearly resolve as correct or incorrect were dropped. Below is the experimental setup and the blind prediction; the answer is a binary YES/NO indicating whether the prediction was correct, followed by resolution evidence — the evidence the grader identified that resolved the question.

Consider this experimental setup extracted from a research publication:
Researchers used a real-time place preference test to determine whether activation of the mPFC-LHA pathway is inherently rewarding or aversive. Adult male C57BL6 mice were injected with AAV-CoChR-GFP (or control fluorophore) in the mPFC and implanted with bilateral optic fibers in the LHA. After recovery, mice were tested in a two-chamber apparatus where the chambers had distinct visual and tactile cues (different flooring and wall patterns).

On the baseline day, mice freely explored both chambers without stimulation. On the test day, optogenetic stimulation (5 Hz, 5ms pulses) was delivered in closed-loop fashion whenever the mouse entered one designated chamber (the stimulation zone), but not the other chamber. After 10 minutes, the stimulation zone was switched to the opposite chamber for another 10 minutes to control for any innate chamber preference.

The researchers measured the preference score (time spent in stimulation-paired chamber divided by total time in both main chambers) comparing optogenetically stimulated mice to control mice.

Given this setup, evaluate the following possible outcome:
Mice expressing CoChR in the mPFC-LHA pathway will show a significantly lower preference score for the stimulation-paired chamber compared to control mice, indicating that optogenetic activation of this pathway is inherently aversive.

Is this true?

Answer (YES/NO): NO